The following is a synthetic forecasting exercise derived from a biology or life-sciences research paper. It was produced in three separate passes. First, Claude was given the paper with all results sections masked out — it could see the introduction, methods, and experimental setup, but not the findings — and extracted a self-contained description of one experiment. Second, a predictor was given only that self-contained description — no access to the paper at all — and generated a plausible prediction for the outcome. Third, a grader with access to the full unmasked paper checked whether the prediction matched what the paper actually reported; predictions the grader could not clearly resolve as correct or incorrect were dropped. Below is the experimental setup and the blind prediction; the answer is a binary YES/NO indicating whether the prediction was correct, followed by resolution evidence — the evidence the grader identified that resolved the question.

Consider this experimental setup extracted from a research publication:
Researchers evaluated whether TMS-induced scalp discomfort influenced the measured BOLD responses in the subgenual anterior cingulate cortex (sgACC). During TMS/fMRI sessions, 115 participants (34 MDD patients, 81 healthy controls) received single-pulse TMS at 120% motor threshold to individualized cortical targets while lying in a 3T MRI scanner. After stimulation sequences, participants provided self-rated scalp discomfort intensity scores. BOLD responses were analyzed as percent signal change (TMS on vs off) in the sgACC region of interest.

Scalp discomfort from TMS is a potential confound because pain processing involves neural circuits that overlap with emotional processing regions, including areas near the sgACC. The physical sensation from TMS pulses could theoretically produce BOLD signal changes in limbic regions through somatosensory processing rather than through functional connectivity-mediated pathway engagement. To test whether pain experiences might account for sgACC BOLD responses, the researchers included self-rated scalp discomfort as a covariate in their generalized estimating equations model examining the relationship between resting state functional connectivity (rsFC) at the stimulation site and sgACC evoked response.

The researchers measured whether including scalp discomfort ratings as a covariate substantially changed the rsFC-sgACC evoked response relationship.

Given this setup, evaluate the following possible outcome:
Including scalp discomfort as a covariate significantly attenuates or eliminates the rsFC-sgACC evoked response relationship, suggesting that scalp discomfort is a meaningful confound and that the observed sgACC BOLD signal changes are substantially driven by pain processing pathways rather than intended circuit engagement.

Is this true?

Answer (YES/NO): NO